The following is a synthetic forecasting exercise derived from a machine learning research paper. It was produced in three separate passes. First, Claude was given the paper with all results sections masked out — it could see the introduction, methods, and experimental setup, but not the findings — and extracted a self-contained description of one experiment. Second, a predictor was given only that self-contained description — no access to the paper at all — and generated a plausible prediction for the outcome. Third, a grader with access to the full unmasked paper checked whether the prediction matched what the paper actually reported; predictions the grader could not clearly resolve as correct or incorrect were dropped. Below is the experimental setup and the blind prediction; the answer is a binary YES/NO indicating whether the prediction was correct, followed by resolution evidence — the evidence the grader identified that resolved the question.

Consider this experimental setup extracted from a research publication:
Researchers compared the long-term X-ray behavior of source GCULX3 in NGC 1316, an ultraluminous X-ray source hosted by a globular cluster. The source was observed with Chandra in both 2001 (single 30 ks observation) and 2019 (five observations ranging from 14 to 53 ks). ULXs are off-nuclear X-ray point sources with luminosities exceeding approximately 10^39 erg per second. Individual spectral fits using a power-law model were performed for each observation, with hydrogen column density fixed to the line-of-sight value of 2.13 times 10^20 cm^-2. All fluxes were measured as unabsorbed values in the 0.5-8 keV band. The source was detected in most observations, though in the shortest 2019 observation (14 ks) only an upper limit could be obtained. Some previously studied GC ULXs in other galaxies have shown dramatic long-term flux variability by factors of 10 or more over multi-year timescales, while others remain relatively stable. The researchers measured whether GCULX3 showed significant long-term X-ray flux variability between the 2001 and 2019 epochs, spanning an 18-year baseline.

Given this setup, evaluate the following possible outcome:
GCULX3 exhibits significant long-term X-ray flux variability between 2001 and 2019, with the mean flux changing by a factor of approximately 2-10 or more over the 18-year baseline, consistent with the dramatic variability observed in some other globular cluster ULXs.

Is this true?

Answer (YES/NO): NO